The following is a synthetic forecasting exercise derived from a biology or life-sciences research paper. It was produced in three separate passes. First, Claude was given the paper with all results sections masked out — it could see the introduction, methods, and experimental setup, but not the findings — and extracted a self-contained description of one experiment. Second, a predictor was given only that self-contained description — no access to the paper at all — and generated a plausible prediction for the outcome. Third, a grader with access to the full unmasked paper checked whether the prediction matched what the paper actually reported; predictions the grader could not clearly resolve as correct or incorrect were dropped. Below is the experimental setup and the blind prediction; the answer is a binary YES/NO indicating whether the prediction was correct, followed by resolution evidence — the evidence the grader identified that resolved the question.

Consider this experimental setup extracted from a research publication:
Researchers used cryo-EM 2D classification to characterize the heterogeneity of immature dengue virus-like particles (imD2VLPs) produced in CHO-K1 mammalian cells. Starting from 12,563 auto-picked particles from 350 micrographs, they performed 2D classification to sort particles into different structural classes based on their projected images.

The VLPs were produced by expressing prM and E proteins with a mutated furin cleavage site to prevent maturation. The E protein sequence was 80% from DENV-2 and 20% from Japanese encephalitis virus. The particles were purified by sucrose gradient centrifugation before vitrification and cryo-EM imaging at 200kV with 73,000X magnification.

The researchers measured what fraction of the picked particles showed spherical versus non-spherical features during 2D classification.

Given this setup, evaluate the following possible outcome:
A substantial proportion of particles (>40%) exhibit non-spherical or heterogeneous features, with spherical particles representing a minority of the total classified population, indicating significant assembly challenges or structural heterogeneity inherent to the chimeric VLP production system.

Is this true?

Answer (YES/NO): NO